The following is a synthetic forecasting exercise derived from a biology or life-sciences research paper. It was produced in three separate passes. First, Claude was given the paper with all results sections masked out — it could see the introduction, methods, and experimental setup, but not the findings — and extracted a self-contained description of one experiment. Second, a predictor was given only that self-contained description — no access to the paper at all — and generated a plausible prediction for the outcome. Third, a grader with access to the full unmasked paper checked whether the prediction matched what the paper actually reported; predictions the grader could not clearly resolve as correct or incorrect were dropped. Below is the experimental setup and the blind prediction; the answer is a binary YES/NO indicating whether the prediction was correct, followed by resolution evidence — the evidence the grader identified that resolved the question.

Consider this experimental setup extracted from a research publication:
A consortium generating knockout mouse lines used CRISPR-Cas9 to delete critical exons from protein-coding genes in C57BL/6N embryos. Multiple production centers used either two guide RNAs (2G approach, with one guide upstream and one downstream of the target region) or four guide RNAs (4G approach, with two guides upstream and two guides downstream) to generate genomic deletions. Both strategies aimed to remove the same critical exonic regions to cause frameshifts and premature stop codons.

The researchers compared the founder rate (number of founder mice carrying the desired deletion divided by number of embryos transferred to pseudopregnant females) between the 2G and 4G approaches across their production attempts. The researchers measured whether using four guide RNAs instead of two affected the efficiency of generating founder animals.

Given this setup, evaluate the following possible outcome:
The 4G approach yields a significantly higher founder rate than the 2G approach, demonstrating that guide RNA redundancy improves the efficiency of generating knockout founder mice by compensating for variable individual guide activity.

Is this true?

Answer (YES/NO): NO